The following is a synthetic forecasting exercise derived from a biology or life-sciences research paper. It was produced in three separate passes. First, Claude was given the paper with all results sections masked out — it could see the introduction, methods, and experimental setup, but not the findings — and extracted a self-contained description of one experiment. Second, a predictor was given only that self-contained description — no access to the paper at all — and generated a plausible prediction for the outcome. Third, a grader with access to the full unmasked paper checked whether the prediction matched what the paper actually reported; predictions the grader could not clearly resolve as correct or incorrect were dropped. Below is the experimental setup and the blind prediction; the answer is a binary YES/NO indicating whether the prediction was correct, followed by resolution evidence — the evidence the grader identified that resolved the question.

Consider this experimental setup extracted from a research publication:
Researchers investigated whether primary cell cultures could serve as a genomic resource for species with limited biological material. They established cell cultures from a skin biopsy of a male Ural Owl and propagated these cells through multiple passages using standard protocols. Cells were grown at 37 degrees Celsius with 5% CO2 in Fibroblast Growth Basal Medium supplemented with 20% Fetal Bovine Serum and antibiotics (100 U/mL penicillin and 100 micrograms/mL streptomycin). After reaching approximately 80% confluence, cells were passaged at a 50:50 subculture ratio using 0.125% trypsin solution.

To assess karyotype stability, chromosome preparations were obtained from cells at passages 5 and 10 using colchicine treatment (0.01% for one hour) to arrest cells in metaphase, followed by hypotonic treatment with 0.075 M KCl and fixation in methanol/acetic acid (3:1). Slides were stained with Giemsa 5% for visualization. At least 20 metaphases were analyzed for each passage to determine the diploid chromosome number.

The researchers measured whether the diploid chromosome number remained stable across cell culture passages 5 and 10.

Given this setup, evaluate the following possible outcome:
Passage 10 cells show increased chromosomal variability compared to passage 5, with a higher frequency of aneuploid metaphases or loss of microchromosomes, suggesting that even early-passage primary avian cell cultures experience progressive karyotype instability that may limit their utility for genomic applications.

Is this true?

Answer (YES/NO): NO